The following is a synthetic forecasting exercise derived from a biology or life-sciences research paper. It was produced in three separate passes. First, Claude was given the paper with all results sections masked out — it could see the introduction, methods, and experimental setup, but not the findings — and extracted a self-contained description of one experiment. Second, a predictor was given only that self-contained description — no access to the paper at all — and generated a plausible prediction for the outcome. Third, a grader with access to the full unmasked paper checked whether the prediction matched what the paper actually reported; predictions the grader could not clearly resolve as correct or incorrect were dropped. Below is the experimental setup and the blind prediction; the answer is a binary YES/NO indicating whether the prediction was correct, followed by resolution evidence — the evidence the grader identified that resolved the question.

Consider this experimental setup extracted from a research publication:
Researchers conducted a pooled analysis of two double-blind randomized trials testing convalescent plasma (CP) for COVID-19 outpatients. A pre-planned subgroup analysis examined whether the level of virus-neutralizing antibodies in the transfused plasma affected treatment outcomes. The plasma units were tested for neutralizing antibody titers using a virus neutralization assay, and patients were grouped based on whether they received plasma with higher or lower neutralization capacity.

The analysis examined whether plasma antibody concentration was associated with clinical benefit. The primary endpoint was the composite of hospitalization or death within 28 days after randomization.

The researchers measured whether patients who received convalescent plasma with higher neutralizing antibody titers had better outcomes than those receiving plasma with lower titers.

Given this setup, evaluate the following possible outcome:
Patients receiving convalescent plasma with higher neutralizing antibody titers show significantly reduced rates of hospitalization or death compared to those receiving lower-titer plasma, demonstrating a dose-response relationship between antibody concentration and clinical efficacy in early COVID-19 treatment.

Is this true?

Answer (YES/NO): NO